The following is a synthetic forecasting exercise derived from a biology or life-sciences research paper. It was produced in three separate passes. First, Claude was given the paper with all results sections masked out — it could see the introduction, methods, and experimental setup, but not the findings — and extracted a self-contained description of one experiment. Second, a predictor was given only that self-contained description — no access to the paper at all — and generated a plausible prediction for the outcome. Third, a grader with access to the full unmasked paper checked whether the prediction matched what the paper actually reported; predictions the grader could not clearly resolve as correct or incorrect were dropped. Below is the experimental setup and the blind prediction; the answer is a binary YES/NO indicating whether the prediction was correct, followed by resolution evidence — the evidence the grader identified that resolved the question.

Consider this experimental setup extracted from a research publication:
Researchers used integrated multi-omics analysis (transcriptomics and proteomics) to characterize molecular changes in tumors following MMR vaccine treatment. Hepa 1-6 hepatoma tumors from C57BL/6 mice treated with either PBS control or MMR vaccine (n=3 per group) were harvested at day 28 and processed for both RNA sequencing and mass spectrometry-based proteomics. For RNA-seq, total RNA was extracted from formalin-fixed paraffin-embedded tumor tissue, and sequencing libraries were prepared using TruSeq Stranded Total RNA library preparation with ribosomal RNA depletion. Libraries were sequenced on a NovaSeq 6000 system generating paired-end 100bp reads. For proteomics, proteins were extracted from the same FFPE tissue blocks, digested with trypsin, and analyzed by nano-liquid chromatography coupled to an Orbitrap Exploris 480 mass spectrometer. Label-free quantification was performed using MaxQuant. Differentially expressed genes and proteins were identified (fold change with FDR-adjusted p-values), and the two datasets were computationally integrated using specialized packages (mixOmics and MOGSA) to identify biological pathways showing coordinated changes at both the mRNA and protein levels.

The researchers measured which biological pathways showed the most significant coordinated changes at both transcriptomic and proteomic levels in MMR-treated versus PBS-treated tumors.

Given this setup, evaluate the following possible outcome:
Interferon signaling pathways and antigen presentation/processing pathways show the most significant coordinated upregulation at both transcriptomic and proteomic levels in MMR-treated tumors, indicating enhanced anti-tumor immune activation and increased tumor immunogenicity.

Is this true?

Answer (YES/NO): NO